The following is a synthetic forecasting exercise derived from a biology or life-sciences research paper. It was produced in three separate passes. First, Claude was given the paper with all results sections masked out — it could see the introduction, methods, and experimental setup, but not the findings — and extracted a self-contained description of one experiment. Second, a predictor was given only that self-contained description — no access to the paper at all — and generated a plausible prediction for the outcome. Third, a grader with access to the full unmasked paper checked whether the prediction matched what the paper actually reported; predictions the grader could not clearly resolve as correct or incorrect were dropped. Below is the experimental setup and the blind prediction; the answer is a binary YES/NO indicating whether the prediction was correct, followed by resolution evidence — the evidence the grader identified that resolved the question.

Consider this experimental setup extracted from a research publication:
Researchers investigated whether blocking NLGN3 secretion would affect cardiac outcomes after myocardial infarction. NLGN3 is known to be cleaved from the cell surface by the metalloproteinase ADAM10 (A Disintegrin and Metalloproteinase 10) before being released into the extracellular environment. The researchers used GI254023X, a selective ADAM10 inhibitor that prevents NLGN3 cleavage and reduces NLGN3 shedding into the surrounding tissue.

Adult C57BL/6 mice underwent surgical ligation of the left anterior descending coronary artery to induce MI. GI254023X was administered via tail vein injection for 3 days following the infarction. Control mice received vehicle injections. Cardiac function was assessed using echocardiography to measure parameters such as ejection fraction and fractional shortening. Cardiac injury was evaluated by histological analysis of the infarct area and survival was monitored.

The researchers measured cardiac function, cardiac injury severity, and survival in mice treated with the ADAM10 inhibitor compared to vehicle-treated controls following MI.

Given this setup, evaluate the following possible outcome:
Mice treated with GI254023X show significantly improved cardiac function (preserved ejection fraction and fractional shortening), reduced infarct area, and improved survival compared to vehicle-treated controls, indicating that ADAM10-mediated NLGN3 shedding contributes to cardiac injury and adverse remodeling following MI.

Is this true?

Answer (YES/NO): NO